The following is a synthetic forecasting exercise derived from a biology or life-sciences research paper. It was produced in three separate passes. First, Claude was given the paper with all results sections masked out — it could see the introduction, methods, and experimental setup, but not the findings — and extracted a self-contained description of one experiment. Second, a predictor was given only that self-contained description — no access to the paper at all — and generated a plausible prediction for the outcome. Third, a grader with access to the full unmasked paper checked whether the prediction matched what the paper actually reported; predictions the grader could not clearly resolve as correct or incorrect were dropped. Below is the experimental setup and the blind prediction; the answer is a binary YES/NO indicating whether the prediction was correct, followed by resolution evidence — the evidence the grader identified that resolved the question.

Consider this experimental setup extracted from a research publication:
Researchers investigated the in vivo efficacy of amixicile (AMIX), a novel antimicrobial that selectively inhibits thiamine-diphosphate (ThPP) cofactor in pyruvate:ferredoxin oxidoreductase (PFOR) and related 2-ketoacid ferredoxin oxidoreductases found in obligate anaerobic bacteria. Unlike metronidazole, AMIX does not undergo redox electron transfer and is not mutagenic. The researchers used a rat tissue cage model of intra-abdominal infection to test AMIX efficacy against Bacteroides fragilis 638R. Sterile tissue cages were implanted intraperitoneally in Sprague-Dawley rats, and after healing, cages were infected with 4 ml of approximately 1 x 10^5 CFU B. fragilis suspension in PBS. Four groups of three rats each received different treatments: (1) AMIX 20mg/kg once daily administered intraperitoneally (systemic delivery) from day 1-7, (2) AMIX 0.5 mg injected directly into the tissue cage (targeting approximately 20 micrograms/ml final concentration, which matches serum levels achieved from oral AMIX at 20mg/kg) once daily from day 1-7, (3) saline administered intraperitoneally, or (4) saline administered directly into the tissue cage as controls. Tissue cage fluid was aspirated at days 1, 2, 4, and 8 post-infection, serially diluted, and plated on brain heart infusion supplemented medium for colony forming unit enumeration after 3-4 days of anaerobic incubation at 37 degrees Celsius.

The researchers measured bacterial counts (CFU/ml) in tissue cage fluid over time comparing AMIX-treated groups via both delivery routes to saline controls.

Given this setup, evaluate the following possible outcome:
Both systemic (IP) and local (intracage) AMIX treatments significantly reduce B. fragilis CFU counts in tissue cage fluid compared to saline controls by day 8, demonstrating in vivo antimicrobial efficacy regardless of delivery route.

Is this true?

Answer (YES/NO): YES